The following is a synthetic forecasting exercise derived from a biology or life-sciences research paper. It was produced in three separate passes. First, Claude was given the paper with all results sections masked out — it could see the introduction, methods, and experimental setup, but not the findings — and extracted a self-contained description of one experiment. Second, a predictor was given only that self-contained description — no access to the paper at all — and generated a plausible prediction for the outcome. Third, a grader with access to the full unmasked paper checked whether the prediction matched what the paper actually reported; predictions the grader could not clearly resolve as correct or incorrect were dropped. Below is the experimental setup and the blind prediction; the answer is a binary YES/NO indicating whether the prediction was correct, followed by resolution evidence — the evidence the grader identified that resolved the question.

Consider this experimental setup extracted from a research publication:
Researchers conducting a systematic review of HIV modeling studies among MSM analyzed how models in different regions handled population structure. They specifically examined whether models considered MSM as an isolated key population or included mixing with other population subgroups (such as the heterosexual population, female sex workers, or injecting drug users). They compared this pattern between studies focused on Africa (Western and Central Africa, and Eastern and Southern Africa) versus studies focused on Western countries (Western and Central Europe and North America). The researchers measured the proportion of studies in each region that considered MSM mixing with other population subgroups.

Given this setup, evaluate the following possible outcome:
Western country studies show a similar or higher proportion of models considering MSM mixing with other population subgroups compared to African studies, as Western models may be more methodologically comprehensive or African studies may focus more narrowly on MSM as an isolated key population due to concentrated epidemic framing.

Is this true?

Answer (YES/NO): NO